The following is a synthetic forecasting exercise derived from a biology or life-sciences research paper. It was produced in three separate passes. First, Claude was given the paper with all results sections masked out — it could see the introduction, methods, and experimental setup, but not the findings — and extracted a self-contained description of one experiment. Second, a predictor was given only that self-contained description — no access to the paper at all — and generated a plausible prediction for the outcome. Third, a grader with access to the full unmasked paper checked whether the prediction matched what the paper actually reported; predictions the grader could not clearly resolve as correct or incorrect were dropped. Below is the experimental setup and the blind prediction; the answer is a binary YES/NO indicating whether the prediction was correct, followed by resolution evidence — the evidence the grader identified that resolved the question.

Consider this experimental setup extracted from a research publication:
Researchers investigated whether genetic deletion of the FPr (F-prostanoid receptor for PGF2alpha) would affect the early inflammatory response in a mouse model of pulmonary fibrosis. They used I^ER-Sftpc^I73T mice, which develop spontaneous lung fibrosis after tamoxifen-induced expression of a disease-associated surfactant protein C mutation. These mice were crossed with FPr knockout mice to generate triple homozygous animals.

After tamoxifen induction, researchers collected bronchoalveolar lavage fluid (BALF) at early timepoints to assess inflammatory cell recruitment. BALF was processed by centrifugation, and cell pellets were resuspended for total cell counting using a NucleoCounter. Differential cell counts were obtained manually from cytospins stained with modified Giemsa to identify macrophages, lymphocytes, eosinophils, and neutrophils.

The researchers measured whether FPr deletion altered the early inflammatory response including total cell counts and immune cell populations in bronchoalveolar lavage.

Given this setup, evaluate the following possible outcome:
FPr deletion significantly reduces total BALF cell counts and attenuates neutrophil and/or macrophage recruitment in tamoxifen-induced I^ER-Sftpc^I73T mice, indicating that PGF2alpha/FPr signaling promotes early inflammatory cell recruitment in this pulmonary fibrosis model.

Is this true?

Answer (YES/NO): NO